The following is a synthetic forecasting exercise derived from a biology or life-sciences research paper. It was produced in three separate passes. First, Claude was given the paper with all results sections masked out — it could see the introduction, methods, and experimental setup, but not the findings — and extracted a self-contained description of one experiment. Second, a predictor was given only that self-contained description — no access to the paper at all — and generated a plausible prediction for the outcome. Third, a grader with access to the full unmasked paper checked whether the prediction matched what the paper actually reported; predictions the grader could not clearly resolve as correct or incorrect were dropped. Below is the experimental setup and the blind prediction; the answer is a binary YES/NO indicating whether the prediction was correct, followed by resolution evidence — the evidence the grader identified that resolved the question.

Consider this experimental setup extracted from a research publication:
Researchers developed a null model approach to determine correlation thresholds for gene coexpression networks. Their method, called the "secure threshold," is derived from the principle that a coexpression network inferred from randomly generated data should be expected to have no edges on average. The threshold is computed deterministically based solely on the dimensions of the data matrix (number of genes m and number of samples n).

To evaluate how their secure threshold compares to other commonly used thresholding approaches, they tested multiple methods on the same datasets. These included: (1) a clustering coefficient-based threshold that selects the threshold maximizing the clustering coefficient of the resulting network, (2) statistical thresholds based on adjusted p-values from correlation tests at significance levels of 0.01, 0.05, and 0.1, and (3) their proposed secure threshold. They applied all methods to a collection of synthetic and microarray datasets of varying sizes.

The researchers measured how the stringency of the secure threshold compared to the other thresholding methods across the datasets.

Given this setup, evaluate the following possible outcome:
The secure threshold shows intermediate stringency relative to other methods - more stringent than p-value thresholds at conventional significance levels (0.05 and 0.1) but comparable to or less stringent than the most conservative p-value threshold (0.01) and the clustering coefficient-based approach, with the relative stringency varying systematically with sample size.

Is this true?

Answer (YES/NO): NO